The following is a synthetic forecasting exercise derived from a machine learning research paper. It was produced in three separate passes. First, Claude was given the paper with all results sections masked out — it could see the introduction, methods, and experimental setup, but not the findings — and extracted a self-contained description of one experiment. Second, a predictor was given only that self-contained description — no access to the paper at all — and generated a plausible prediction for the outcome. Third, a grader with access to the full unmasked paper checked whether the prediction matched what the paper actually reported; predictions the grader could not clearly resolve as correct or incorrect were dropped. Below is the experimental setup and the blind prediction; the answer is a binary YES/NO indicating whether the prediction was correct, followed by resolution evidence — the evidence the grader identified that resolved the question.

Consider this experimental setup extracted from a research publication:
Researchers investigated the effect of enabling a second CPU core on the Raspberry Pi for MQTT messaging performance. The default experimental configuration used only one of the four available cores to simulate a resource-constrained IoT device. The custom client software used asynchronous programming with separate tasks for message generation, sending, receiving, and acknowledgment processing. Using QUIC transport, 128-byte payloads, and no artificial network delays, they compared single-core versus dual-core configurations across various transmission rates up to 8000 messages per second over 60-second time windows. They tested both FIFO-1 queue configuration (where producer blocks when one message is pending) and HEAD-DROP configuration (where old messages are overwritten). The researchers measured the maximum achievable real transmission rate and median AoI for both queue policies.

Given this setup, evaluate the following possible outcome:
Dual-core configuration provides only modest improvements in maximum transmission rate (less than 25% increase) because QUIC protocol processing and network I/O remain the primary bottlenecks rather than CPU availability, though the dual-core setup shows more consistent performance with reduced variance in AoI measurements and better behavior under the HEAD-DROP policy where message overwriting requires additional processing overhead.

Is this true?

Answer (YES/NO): NO